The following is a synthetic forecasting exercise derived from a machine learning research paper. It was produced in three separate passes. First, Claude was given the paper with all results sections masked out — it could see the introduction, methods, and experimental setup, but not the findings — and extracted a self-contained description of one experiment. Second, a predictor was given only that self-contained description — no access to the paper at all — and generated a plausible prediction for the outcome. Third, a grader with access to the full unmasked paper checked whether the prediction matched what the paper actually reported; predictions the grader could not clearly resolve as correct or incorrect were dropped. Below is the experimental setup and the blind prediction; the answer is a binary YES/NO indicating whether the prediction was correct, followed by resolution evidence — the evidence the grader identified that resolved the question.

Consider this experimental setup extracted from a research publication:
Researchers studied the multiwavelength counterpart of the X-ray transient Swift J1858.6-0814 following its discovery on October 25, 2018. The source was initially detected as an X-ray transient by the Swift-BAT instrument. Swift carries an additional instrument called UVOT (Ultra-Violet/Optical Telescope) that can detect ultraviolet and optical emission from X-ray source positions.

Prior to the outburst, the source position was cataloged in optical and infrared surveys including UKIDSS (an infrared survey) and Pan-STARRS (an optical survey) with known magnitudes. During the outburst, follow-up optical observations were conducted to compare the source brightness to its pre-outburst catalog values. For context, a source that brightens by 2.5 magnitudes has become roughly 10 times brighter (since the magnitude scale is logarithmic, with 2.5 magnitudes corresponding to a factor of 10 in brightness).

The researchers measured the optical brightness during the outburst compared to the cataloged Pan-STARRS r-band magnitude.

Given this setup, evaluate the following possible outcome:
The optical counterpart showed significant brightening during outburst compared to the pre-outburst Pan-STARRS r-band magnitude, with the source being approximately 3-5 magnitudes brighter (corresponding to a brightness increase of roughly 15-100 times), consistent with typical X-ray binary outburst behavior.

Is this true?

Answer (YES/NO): NO